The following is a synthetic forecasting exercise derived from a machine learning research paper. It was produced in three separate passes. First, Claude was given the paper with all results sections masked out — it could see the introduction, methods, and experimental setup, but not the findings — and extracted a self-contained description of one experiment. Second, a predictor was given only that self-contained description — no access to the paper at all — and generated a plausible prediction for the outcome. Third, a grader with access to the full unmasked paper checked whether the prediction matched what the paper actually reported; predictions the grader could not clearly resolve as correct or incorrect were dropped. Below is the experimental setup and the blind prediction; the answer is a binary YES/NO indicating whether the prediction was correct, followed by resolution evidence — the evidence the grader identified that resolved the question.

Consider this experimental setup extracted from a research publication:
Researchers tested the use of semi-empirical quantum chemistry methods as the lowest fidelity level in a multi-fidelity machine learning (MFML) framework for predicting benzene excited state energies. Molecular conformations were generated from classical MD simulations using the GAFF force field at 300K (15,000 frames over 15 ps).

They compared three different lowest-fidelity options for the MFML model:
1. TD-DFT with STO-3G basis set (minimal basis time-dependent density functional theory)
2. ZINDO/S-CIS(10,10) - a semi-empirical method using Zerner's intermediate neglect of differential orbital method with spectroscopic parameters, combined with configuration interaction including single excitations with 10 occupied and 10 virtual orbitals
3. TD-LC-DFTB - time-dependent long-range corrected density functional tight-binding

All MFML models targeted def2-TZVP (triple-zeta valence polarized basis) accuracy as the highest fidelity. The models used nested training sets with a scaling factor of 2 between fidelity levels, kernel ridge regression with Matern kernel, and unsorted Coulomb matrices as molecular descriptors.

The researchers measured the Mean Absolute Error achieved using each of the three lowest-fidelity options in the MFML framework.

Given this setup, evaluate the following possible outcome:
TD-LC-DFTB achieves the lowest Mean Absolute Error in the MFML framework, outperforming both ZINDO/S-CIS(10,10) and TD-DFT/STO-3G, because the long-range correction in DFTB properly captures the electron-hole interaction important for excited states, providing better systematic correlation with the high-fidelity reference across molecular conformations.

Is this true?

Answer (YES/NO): NO